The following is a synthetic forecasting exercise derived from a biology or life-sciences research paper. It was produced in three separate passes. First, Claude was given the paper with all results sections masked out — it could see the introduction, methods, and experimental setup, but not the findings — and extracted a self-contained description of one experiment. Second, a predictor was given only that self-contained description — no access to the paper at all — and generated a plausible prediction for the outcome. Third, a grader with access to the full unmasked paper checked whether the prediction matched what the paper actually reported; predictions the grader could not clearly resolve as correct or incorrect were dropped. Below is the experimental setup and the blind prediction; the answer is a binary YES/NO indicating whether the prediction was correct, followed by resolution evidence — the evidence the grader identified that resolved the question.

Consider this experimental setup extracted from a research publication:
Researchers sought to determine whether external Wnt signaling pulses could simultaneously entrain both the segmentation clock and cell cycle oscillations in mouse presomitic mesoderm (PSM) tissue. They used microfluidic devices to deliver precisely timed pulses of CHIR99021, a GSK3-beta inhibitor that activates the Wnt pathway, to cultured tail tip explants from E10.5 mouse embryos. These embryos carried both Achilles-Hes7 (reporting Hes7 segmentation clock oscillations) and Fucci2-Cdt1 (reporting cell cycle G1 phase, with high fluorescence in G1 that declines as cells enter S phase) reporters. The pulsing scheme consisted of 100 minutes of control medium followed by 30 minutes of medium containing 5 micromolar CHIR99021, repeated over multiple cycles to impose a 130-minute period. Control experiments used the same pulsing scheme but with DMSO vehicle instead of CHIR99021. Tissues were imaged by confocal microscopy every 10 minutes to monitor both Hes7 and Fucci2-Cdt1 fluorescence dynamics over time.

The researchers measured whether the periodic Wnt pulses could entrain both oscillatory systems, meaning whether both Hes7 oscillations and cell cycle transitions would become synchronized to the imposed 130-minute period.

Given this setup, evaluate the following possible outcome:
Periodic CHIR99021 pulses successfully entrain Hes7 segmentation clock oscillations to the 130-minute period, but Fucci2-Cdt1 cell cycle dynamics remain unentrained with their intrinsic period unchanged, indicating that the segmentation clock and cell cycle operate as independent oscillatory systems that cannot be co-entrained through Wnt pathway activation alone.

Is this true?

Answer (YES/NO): NO